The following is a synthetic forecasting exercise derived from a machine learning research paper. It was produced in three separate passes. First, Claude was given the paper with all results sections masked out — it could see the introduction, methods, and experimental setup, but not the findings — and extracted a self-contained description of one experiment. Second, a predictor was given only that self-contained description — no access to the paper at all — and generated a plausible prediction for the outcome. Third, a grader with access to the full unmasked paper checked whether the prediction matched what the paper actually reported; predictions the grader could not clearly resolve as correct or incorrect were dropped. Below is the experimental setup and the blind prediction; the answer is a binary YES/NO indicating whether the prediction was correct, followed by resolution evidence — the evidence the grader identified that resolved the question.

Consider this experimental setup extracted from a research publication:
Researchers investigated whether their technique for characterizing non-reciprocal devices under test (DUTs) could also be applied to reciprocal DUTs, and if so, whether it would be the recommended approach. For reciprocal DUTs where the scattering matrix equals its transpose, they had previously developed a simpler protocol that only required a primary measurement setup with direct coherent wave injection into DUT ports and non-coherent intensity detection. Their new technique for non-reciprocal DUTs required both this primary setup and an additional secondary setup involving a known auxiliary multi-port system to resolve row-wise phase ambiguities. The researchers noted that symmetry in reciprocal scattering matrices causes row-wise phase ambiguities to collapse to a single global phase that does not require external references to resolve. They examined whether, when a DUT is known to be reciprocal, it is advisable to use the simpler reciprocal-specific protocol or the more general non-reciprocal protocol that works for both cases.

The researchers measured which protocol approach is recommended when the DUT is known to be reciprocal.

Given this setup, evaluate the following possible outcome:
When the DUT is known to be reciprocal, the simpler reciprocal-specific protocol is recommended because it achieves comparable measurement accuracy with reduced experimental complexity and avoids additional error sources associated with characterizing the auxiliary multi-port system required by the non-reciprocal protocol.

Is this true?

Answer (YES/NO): NO